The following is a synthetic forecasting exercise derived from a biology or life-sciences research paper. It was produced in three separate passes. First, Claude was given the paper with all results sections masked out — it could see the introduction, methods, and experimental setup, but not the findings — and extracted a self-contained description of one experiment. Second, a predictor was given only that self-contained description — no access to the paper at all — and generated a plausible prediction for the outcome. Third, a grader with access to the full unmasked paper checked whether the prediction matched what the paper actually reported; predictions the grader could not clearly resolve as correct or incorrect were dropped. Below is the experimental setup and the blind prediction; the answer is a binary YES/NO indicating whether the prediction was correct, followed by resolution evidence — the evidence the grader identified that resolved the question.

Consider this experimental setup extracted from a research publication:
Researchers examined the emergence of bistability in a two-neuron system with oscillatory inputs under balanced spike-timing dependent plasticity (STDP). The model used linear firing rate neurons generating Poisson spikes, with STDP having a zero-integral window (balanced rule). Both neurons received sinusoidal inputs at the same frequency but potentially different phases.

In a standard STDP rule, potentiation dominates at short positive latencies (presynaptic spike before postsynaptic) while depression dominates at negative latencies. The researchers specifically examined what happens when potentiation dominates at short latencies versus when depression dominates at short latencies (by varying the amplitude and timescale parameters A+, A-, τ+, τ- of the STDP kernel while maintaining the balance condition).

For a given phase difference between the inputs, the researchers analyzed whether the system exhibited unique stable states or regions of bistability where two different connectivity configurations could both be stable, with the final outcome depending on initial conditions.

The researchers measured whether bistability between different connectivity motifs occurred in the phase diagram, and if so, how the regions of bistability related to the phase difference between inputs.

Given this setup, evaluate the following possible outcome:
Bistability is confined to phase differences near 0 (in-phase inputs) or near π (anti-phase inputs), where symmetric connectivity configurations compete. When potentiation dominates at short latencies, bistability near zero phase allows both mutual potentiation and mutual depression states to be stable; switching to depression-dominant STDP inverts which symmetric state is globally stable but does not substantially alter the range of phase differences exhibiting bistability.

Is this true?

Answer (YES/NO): NO